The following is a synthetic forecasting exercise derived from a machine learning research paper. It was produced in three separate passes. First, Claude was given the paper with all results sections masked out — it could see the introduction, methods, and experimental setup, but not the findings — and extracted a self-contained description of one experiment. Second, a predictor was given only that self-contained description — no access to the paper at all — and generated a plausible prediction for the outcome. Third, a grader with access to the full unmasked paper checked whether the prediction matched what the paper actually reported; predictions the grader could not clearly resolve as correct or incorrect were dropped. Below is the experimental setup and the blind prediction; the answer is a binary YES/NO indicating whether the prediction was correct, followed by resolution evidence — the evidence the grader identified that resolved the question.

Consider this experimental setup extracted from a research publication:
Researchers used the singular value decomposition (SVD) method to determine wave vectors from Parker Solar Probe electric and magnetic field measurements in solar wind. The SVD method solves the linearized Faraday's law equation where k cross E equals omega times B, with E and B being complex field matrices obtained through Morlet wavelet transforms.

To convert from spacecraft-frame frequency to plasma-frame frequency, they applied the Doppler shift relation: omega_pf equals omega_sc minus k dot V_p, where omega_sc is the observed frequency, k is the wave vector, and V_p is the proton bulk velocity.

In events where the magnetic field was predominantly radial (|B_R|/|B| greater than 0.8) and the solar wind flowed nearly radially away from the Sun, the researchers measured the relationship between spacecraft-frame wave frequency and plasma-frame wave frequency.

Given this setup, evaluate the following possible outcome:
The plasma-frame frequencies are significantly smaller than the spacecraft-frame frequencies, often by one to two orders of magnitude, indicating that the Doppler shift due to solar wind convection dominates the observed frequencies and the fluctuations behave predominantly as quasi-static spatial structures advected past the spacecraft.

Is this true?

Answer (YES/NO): NO